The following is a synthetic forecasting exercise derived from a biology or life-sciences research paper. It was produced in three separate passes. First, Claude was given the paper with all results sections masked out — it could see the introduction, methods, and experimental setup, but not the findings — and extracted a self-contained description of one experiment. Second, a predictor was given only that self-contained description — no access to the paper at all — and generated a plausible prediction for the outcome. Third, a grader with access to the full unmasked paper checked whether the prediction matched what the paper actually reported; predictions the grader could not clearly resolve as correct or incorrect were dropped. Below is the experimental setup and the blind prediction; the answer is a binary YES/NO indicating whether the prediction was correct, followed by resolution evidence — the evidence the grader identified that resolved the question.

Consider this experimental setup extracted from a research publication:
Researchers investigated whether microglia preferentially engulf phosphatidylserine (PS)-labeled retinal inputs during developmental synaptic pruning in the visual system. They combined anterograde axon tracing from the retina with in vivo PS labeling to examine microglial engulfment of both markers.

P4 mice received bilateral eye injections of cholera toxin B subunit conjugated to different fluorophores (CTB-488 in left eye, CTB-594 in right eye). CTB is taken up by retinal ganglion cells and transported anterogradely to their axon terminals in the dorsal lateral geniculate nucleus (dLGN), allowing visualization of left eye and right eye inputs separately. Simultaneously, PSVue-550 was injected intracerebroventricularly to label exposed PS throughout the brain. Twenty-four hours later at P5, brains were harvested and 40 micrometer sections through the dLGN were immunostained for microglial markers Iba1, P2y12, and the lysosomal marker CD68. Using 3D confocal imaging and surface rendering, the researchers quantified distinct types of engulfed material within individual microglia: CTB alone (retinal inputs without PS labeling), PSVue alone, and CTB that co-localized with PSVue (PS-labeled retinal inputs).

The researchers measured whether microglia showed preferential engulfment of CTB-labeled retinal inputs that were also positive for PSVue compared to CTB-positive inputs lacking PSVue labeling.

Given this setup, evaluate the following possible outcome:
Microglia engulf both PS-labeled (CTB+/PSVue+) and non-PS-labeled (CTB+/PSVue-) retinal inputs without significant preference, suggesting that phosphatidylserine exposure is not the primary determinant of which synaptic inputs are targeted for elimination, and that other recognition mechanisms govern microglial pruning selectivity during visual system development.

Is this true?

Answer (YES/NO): NO